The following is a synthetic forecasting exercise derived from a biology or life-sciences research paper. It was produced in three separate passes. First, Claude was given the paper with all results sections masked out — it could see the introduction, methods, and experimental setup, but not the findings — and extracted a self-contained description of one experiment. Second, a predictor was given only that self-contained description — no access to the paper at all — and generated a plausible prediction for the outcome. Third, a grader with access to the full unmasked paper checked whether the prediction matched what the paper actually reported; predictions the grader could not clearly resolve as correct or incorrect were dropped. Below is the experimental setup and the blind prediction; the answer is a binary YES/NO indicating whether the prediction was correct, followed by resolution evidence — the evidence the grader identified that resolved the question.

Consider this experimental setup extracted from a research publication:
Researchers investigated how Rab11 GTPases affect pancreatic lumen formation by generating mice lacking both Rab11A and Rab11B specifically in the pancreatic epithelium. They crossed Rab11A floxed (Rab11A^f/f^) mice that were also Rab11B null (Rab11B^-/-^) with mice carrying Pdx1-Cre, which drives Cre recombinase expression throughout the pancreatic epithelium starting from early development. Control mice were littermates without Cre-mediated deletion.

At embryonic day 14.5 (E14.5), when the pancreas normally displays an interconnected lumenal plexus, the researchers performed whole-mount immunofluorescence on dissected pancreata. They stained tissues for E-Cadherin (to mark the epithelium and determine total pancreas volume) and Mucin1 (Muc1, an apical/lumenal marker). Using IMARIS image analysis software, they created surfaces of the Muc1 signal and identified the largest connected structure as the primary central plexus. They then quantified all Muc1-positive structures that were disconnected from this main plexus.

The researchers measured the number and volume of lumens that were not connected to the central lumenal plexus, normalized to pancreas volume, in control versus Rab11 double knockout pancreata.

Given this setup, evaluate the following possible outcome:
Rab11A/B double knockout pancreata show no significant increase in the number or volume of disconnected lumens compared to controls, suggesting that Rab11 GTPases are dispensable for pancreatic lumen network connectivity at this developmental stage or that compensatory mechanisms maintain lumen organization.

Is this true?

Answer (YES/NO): NO